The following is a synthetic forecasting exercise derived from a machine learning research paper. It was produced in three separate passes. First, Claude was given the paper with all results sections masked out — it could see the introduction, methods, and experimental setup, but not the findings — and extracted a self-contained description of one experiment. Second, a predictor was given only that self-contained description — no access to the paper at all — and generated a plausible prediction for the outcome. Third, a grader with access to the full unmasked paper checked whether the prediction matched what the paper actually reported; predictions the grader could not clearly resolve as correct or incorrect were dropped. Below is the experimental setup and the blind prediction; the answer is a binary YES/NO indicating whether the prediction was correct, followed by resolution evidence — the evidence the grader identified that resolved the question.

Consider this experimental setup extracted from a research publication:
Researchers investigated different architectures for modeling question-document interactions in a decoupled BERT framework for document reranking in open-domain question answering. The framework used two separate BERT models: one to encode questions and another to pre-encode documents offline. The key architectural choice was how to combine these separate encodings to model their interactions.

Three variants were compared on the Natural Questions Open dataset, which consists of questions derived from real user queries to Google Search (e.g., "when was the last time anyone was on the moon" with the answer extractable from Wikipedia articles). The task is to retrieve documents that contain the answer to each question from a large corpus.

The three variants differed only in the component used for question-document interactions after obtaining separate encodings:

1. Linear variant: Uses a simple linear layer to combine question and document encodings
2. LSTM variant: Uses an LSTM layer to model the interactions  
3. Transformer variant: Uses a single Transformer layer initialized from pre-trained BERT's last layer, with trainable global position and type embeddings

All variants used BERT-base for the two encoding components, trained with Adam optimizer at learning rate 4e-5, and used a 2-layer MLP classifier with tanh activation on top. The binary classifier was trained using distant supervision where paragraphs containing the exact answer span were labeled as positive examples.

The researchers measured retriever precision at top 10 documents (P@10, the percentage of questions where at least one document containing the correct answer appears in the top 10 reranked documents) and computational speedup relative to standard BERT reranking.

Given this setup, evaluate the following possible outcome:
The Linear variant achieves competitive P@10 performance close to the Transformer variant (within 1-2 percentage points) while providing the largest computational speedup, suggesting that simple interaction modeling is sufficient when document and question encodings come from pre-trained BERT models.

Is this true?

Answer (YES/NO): NO